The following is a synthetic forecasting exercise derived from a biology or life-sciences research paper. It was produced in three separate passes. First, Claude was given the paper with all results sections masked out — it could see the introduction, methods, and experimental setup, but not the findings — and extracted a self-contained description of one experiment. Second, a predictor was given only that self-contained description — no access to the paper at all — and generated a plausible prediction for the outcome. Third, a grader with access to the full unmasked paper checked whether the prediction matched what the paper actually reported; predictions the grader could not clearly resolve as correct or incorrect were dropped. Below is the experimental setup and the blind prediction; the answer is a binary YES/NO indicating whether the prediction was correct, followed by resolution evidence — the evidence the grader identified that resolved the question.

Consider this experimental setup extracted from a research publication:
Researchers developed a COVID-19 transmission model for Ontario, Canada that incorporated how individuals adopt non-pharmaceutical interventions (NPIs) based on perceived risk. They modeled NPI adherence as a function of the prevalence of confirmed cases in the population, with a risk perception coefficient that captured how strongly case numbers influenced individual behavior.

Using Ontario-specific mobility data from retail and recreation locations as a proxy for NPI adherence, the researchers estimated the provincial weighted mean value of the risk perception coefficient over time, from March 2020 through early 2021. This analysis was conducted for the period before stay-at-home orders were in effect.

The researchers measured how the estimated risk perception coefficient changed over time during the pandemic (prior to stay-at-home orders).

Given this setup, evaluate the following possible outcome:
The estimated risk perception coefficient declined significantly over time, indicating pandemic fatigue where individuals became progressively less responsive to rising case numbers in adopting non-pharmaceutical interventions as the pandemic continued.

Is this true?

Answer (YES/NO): YES